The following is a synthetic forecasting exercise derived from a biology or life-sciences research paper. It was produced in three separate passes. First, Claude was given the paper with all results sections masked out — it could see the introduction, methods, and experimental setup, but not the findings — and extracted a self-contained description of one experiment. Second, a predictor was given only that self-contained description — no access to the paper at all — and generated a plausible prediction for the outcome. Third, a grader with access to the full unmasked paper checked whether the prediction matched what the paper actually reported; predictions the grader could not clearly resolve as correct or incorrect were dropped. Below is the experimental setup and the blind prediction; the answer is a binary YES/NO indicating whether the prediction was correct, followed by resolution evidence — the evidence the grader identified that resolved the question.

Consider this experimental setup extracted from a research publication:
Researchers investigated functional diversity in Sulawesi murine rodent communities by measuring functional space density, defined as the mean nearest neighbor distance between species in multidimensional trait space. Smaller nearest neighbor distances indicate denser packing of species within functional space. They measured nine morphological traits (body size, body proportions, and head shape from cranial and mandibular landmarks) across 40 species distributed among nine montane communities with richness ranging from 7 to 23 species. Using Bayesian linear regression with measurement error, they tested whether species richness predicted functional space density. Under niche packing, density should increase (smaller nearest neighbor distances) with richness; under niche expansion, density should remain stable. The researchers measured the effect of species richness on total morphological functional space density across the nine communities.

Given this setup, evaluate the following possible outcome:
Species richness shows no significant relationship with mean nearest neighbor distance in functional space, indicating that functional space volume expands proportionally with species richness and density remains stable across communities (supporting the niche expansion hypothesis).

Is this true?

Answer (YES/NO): NO